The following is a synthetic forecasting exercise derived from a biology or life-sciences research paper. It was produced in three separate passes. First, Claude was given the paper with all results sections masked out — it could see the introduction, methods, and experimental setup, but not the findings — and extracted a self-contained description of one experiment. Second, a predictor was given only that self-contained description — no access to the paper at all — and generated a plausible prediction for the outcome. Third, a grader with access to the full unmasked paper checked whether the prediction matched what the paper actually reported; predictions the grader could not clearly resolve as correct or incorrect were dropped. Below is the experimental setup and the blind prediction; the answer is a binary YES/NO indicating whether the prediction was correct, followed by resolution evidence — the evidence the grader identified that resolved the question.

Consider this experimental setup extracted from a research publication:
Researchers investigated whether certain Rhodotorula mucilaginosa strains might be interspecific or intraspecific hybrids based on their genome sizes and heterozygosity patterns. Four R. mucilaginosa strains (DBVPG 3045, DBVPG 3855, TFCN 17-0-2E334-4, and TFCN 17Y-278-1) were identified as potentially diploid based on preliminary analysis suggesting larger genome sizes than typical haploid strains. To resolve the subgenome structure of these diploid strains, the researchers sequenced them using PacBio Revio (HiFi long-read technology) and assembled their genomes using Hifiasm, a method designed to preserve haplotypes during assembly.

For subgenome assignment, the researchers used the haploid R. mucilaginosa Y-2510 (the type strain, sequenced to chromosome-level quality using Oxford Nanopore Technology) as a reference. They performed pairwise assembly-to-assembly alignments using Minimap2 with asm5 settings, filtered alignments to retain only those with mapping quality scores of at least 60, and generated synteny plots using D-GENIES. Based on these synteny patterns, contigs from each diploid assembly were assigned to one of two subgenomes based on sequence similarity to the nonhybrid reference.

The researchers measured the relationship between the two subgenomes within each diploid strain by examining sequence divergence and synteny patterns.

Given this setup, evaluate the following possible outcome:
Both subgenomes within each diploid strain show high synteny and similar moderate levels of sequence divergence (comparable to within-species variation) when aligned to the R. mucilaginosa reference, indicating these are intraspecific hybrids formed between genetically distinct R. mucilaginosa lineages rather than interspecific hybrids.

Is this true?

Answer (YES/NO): NO